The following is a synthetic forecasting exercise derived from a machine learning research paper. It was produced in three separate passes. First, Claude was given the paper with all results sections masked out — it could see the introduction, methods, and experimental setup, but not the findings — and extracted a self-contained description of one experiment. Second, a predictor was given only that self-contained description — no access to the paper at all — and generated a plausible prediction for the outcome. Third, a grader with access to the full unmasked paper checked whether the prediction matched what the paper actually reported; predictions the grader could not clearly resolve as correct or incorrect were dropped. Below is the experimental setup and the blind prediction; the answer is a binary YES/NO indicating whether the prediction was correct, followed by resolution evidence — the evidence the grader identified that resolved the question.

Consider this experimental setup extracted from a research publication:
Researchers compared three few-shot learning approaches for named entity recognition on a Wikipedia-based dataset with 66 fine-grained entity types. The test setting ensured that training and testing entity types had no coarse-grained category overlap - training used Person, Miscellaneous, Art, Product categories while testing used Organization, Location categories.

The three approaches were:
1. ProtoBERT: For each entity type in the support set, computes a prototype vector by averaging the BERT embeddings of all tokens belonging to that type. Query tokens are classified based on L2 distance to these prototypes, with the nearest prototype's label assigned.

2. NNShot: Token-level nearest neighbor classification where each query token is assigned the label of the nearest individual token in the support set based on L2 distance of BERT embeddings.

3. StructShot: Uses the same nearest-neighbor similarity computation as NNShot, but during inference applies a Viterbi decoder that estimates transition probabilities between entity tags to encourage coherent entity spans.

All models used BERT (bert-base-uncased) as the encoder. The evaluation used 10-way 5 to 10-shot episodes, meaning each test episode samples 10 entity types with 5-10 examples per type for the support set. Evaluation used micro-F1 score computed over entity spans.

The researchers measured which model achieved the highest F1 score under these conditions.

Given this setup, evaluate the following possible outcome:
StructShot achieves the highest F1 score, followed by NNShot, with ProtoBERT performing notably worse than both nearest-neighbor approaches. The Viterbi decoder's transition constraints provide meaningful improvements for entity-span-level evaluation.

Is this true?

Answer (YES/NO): NO